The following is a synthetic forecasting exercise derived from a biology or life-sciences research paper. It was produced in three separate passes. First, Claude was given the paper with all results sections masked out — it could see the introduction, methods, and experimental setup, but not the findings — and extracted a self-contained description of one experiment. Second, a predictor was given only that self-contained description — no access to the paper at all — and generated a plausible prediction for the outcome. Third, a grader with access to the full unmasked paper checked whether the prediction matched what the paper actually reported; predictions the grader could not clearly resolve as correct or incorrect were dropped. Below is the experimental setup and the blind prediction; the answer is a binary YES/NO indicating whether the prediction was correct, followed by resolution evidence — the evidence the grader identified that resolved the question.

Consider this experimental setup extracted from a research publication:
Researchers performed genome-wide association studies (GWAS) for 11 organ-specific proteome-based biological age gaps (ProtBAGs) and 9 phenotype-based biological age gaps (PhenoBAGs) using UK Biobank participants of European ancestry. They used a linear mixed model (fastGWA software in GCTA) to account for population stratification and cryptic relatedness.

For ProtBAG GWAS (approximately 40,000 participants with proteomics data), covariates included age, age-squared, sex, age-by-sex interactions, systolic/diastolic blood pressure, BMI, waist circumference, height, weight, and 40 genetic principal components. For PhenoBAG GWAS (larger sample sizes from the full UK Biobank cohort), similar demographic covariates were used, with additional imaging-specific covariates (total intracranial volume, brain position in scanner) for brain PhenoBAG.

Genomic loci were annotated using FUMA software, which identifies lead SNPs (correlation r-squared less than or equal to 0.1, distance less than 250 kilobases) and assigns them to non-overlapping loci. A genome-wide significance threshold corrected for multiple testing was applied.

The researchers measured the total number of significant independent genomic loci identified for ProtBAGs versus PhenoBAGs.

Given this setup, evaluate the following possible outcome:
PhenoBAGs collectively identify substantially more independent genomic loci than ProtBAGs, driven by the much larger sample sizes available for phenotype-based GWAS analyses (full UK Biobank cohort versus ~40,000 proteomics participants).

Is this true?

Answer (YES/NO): YES